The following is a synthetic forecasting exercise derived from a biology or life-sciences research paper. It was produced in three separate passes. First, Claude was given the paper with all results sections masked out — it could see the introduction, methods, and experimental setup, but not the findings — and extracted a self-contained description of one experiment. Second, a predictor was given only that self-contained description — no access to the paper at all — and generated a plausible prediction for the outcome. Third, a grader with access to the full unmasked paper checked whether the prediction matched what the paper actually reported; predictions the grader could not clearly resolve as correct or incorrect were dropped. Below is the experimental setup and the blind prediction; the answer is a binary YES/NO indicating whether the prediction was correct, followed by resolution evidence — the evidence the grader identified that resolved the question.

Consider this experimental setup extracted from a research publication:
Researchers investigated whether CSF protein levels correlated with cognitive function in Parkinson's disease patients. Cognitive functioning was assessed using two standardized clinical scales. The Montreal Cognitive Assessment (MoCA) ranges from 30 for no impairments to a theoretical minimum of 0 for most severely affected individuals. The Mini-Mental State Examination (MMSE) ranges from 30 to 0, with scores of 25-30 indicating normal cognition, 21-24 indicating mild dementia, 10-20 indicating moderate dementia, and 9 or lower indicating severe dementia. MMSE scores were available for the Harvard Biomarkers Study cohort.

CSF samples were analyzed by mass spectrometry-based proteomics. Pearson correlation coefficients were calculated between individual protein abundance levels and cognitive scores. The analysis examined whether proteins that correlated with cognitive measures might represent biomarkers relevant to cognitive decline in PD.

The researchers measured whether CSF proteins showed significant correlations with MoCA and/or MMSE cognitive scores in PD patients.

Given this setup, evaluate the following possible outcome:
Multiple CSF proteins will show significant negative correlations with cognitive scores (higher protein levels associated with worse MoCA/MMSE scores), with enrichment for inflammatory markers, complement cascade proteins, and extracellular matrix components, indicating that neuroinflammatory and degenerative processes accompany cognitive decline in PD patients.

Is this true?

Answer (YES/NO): NO